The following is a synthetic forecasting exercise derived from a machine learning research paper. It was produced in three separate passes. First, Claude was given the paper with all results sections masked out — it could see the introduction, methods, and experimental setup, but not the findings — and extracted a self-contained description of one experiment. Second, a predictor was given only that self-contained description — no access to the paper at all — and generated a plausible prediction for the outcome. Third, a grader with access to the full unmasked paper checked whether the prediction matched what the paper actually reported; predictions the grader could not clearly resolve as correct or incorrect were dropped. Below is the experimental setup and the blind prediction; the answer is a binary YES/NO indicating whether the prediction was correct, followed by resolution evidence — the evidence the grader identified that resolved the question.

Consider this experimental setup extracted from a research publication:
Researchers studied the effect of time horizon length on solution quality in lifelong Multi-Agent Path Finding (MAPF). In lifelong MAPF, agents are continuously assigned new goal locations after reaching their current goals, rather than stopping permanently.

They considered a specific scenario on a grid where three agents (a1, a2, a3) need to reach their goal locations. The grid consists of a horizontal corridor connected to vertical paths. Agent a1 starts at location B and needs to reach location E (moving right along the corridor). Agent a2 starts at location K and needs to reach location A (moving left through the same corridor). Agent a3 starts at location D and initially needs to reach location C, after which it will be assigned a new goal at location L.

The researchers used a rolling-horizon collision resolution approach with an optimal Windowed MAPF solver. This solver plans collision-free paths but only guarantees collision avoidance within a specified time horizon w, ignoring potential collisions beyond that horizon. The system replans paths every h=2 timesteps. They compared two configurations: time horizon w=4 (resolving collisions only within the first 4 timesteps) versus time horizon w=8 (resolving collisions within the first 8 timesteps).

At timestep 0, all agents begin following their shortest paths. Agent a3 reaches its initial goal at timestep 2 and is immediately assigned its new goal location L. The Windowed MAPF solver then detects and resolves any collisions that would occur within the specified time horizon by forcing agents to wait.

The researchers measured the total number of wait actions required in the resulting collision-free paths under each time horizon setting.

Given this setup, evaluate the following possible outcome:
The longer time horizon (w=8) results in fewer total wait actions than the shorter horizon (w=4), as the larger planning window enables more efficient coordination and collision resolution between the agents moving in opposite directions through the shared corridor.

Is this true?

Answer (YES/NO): NO